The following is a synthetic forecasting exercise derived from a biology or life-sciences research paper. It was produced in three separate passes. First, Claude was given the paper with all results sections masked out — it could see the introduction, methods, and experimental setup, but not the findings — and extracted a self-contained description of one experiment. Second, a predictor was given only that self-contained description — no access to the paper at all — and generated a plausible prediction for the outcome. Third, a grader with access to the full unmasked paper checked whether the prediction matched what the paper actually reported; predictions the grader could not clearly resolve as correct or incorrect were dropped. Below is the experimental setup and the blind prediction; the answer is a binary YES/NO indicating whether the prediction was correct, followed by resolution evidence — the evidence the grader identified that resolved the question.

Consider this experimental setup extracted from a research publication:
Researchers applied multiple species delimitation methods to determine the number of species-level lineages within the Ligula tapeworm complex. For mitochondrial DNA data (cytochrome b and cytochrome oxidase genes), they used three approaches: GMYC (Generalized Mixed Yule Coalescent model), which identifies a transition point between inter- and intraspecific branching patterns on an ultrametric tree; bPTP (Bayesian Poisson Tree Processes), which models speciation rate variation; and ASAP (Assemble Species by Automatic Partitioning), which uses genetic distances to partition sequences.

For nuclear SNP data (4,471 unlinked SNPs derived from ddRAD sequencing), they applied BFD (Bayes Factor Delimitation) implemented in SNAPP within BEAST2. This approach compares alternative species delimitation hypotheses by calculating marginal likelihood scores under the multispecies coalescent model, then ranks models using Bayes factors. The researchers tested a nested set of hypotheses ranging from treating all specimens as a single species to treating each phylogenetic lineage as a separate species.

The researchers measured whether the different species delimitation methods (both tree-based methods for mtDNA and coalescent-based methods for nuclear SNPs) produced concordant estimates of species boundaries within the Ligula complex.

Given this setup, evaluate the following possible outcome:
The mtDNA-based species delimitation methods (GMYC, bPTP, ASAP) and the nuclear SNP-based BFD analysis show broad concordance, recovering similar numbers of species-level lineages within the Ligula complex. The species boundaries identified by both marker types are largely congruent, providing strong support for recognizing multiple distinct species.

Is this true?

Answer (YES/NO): NO